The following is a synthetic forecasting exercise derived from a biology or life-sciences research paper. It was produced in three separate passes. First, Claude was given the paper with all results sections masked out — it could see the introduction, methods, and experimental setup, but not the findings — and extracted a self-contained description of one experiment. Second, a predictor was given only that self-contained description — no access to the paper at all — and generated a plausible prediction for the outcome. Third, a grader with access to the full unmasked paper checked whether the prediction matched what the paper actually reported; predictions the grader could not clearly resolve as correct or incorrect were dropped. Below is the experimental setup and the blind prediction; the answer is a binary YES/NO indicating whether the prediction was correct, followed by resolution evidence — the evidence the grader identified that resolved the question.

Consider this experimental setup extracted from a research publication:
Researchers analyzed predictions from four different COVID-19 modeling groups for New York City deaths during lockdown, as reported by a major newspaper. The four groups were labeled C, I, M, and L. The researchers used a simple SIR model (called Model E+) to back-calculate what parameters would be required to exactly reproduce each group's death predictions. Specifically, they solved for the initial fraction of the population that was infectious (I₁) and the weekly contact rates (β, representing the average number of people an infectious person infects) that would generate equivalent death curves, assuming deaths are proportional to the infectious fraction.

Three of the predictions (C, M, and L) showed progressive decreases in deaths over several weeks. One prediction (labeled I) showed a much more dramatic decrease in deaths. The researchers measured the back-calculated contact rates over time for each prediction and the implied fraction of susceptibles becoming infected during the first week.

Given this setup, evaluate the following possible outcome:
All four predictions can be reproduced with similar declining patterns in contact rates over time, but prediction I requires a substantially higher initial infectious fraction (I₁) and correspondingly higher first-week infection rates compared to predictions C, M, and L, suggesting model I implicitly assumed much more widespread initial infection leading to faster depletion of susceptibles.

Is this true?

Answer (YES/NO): NO